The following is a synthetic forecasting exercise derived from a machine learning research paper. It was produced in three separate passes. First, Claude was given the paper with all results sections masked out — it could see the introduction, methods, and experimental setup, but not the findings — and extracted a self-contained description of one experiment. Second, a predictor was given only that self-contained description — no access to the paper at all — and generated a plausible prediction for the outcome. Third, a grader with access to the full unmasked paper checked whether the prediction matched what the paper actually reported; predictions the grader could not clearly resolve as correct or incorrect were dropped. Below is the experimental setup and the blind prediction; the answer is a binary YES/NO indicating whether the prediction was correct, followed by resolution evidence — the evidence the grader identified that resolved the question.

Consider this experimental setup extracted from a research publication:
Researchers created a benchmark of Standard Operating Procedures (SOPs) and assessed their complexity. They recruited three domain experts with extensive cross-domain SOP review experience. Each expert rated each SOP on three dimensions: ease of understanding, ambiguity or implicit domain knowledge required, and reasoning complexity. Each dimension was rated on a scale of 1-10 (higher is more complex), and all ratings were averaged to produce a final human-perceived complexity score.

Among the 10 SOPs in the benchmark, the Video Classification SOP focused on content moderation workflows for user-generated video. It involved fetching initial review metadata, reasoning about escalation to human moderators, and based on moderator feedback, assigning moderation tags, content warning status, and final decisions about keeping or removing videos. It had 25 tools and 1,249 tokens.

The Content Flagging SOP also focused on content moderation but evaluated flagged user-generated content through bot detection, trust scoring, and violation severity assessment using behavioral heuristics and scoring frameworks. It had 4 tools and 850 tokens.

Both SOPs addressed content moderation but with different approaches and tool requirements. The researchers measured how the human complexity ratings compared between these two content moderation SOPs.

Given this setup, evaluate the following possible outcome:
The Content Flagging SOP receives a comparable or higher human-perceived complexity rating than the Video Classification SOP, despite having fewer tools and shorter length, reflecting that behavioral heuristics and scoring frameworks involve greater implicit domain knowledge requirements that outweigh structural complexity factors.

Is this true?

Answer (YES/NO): NO